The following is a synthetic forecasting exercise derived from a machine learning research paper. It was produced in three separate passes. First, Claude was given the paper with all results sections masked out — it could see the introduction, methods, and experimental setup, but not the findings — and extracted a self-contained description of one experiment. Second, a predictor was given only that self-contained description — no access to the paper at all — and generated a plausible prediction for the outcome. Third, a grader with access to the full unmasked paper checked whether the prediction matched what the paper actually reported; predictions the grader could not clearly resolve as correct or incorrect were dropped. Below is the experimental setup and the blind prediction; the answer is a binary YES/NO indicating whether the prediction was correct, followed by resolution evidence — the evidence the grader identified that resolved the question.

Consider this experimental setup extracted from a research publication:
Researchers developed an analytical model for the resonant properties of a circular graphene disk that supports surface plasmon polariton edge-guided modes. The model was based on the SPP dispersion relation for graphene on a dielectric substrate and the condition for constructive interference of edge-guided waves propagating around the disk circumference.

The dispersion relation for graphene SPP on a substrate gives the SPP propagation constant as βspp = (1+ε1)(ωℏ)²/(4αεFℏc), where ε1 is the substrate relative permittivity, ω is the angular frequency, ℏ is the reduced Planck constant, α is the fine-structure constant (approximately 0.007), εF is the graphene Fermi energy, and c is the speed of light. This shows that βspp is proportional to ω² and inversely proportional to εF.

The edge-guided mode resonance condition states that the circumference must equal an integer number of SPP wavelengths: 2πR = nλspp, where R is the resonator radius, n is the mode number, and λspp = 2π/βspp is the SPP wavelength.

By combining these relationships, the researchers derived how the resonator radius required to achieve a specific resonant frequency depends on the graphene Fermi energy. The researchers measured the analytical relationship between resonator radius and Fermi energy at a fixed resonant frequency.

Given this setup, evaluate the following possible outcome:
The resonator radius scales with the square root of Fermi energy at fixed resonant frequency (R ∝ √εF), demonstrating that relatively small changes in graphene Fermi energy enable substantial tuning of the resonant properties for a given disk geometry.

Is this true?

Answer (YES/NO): NO